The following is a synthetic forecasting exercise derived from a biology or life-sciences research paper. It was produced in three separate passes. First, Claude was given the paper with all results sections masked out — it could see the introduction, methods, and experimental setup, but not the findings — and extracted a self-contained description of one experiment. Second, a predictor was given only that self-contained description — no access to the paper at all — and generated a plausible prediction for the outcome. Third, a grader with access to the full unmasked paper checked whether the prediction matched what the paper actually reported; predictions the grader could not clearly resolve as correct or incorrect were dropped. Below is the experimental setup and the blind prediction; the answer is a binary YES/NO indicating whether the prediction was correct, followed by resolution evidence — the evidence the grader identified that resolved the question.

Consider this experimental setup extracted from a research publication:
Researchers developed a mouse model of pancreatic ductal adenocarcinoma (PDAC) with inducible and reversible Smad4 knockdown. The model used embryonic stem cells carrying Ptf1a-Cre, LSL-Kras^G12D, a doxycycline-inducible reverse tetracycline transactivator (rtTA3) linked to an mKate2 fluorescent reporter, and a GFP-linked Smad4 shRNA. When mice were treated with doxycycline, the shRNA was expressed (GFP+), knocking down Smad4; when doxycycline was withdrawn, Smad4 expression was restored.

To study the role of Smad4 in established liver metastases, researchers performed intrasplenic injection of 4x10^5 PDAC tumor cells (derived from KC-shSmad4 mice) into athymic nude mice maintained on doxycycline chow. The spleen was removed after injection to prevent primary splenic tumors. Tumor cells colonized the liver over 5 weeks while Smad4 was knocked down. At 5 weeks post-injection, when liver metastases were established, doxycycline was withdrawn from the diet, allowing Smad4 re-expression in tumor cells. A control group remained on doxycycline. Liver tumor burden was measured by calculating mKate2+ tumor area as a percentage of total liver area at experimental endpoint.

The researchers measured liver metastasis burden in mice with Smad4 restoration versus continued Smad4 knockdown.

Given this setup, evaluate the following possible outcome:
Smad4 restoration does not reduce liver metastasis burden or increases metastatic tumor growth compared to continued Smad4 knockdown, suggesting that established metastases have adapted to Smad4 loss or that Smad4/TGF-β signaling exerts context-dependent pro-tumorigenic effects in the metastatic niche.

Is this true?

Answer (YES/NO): NO